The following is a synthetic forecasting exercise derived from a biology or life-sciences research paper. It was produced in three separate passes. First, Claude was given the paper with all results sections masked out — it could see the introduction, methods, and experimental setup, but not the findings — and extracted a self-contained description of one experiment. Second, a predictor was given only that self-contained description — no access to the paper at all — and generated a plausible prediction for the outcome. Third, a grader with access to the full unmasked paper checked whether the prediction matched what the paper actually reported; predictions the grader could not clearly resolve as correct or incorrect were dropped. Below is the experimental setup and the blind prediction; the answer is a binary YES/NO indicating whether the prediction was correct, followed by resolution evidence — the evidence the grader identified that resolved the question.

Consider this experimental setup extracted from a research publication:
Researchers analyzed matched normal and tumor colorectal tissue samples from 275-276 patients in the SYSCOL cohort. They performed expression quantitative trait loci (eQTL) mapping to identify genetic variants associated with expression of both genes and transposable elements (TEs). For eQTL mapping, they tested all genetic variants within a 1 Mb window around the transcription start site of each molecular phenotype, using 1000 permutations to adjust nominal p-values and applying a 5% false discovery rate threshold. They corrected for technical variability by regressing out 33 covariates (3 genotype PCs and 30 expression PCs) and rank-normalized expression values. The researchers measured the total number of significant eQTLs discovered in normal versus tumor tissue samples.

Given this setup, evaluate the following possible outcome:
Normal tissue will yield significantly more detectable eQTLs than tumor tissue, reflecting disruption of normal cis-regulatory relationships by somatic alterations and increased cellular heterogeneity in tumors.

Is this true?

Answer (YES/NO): YES